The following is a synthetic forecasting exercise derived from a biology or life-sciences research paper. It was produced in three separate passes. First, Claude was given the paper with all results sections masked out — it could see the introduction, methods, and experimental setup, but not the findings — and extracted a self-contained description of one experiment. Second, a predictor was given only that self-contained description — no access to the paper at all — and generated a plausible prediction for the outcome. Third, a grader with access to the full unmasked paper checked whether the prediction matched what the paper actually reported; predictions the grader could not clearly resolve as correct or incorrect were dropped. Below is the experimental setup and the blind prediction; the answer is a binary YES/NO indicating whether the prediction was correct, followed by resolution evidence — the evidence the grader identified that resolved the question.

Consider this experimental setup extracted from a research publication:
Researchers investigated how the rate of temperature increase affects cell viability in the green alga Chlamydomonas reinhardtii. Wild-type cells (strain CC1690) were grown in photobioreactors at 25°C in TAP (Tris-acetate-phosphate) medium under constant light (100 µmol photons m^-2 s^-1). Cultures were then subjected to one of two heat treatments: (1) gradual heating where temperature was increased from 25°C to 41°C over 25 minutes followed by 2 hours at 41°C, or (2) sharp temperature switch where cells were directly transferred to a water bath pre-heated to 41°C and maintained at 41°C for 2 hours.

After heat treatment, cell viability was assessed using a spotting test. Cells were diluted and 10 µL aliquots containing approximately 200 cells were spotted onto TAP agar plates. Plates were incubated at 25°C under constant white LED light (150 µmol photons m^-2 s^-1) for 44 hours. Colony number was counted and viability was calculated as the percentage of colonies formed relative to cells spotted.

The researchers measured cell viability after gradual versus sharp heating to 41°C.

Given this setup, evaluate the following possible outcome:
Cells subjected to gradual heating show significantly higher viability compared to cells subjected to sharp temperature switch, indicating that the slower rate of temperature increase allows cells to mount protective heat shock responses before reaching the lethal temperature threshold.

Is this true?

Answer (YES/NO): YES